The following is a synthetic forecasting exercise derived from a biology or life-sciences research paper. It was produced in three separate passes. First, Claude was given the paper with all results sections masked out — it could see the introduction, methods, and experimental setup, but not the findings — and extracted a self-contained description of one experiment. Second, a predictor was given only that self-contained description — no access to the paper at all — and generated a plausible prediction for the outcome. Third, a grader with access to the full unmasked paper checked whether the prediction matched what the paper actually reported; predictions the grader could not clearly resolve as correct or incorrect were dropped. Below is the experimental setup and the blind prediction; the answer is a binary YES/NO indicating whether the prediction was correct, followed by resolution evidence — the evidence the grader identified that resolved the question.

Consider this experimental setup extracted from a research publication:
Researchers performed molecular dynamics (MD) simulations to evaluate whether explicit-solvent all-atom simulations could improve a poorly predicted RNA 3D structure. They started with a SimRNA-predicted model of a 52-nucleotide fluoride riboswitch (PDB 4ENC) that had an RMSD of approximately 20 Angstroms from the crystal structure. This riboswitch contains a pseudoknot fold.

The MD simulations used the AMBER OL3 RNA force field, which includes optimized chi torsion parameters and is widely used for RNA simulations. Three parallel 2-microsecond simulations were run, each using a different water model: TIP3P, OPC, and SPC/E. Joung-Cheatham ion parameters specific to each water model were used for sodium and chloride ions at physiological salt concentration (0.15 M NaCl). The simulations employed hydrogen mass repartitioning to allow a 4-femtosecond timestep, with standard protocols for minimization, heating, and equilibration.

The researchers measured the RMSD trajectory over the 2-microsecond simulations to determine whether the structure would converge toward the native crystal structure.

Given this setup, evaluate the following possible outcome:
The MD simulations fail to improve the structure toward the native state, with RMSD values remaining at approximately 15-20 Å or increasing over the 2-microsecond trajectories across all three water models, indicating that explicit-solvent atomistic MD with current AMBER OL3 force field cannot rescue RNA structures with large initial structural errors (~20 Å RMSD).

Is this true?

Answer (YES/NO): YES